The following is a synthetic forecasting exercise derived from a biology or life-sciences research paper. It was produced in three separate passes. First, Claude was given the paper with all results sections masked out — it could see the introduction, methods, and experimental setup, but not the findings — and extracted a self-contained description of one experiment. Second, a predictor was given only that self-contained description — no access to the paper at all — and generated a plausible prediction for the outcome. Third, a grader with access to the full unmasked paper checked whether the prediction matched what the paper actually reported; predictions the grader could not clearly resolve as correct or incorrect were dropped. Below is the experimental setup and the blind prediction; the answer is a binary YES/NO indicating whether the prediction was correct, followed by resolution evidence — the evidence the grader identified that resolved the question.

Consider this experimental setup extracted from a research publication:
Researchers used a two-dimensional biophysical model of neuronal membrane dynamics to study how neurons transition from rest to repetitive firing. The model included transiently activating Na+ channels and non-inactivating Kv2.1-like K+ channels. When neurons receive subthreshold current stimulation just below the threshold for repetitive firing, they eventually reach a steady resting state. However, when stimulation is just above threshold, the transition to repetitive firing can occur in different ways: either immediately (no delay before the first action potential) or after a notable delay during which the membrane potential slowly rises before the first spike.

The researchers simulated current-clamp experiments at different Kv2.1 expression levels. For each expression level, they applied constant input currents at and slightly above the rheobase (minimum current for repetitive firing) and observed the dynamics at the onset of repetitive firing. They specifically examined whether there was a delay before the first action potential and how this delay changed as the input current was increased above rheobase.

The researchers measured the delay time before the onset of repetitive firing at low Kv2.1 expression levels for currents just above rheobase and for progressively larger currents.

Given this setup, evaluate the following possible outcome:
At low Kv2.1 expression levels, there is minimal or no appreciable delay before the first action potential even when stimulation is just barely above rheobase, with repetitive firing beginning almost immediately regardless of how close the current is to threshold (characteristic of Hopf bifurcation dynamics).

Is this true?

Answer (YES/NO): NO